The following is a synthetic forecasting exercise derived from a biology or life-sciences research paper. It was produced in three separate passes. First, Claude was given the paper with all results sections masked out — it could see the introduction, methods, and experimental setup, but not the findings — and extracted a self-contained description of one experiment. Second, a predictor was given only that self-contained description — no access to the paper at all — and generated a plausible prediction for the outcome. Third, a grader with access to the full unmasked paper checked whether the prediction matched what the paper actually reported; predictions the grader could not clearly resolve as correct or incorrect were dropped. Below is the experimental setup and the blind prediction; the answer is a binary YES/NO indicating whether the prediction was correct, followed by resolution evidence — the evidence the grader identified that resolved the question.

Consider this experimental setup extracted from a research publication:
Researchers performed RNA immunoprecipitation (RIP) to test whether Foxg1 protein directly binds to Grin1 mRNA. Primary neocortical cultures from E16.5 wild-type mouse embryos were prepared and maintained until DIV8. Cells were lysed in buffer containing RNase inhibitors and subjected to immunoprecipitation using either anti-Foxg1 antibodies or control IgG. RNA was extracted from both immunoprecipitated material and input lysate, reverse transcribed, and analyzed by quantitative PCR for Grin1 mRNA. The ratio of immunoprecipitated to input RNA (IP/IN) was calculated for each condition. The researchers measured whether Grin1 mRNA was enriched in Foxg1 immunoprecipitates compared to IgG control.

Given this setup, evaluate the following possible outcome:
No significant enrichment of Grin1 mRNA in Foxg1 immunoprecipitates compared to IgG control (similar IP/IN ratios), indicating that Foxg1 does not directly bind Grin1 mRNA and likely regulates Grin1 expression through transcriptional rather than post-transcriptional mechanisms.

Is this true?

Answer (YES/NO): NO